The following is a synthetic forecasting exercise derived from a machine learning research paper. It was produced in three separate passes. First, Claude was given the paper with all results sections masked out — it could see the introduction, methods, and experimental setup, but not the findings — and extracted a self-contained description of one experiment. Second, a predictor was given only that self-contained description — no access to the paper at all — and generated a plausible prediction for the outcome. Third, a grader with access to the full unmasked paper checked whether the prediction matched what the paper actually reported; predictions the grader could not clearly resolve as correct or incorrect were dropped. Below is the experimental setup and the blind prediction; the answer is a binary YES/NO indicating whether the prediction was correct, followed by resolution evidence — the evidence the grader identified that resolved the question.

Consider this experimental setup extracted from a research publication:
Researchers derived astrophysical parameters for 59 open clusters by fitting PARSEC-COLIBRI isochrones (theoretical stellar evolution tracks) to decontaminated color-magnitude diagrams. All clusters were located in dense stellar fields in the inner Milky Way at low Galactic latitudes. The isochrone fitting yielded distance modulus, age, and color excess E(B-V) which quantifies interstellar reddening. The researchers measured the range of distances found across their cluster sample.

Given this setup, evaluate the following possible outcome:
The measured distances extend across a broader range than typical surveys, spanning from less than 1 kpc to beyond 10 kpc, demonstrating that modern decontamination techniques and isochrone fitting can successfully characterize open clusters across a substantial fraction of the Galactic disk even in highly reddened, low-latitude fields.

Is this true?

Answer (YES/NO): NO